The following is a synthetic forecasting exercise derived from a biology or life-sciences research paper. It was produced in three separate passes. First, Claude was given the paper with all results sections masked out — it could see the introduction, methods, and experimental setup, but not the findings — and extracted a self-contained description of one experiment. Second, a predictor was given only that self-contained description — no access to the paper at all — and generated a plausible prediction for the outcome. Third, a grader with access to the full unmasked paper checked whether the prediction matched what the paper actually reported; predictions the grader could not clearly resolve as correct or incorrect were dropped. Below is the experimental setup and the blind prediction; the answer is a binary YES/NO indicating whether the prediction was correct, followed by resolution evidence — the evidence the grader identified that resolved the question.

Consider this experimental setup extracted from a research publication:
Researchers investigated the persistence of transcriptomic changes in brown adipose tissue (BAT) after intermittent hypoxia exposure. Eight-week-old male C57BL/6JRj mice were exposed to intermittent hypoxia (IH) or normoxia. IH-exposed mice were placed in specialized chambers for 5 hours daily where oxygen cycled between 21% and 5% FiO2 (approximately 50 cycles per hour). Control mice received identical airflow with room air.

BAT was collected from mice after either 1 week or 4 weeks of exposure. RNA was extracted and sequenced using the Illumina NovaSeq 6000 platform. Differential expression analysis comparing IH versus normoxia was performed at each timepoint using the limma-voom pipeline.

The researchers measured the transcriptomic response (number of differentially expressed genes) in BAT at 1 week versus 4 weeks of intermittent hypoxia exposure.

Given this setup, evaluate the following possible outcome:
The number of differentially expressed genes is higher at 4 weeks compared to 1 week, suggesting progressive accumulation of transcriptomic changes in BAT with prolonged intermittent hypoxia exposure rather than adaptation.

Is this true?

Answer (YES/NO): NO